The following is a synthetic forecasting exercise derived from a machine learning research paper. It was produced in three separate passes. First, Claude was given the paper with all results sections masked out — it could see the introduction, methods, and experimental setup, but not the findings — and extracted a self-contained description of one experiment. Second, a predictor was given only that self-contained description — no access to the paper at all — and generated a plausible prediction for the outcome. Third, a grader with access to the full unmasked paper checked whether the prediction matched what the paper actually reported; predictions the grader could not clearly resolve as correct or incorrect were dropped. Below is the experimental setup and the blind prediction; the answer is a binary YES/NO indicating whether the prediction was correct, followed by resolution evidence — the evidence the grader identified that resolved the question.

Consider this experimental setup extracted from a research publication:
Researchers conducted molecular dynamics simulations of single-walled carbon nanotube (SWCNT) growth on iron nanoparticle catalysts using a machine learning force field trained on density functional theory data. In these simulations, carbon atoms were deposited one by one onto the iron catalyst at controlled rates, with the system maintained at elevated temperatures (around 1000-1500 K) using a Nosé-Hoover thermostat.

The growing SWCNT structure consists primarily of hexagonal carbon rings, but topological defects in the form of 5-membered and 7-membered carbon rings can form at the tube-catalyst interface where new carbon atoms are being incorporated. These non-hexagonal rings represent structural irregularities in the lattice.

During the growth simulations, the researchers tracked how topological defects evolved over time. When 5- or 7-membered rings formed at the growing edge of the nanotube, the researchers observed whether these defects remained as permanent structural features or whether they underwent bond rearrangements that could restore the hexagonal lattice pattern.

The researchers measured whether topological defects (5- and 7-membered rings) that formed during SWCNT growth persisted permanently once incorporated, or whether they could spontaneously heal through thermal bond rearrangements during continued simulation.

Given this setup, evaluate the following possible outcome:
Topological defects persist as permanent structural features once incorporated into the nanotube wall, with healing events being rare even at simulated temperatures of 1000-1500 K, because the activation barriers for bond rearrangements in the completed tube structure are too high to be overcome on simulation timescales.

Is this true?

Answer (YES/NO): NO